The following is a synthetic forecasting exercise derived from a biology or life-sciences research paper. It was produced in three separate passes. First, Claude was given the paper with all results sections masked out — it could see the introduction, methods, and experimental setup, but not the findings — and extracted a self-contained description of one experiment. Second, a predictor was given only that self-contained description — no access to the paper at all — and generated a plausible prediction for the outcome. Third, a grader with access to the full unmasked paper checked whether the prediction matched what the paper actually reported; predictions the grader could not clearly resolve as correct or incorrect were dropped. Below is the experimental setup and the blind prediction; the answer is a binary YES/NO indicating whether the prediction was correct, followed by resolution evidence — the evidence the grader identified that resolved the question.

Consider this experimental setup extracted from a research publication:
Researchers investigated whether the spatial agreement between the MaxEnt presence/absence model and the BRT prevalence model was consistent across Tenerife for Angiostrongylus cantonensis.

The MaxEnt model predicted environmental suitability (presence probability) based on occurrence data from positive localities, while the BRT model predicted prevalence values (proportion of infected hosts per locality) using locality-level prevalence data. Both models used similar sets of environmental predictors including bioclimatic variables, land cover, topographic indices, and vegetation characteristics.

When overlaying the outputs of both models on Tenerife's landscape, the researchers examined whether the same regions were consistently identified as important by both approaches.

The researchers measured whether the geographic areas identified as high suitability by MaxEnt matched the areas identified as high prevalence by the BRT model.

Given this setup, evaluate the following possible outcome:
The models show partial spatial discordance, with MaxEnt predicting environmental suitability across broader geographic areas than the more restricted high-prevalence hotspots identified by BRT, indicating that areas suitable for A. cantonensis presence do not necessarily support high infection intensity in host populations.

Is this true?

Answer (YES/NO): NO